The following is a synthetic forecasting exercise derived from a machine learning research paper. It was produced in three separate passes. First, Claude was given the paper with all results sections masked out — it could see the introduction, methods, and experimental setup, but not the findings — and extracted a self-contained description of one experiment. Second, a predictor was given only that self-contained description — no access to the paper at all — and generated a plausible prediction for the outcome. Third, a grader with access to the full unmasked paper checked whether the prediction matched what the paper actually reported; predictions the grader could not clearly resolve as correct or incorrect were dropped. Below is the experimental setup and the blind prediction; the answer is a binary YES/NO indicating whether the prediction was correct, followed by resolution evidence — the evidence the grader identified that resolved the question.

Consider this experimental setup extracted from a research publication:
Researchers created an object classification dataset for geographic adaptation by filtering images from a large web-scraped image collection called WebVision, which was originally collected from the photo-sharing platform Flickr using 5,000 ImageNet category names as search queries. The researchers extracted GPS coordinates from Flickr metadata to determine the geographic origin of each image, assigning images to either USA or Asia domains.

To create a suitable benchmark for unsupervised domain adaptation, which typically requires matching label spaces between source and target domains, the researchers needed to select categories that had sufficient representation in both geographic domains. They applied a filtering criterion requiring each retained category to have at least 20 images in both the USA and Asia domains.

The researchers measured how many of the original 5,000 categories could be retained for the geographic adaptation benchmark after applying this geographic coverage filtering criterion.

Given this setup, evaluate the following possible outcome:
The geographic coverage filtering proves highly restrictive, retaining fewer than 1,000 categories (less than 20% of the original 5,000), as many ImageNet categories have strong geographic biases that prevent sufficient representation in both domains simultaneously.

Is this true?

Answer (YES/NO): YES